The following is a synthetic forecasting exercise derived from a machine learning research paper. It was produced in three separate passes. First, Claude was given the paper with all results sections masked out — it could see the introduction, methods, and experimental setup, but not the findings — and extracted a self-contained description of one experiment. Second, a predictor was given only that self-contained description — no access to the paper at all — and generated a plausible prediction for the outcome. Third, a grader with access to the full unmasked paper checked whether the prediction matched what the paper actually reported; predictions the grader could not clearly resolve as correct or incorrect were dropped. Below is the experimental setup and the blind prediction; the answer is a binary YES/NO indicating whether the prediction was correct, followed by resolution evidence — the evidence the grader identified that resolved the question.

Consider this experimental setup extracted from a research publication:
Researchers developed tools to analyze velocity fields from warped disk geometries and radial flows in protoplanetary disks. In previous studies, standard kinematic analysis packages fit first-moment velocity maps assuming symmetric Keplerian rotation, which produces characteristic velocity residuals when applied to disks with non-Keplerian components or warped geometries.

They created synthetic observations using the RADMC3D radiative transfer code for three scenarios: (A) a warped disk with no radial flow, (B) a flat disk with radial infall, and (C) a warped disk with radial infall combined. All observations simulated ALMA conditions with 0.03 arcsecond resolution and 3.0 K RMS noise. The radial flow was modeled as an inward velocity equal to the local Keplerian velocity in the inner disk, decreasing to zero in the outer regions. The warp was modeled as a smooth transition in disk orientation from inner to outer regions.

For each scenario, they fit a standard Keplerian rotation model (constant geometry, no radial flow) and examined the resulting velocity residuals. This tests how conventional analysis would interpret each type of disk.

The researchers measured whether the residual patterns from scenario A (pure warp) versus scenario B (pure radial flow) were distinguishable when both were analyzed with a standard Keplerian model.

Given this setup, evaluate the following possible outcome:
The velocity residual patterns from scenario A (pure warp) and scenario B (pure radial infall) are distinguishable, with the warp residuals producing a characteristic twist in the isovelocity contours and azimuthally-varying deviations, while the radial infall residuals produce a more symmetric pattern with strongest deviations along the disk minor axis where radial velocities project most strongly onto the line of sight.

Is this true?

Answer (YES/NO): NO